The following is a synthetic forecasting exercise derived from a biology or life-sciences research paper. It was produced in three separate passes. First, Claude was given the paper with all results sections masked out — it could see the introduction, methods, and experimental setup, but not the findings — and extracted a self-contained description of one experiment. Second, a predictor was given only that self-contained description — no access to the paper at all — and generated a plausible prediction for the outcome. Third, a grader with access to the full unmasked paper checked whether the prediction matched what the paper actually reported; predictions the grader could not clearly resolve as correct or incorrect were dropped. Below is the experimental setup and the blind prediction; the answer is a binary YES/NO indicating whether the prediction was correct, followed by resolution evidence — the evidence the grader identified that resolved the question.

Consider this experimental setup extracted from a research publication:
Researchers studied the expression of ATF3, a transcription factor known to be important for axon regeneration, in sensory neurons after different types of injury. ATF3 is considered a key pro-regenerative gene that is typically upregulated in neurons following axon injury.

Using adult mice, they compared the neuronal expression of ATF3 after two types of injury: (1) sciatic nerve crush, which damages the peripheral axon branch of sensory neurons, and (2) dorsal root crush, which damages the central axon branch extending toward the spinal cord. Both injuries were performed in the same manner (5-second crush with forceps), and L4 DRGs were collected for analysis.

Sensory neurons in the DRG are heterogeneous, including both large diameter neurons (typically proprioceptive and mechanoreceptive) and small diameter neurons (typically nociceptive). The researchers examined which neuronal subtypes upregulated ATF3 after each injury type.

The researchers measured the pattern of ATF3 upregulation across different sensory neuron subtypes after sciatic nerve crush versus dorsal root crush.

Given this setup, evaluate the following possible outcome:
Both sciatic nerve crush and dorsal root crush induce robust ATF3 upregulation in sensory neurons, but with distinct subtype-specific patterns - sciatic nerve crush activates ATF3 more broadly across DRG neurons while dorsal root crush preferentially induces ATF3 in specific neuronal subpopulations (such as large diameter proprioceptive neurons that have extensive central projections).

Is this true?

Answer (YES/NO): NO